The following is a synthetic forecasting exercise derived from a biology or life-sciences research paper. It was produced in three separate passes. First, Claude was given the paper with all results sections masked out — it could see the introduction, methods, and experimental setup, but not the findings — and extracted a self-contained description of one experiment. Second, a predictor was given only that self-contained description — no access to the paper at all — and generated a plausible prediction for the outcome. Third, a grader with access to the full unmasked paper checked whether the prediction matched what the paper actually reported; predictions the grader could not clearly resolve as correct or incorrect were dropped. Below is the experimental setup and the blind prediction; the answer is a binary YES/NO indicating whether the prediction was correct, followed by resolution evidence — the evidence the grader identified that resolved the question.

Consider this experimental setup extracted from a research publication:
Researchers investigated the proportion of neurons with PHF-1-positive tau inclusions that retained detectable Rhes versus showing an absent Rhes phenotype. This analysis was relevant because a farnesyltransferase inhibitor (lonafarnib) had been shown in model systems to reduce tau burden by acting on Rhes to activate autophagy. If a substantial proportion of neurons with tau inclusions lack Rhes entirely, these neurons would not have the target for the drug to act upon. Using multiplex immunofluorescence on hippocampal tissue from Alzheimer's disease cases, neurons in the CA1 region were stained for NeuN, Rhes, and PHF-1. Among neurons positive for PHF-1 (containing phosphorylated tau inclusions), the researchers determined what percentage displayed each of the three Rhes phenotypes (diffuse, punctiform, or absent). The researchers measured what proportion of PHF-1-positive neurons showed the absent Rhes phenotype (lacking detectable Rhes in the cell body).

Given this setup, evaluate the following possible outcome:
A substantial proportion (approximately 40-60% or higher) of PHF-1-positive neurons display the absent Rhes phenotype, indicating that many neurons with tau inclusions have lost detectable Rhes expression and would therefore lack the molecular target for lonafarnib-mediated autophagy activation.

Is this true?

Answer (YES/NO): NO